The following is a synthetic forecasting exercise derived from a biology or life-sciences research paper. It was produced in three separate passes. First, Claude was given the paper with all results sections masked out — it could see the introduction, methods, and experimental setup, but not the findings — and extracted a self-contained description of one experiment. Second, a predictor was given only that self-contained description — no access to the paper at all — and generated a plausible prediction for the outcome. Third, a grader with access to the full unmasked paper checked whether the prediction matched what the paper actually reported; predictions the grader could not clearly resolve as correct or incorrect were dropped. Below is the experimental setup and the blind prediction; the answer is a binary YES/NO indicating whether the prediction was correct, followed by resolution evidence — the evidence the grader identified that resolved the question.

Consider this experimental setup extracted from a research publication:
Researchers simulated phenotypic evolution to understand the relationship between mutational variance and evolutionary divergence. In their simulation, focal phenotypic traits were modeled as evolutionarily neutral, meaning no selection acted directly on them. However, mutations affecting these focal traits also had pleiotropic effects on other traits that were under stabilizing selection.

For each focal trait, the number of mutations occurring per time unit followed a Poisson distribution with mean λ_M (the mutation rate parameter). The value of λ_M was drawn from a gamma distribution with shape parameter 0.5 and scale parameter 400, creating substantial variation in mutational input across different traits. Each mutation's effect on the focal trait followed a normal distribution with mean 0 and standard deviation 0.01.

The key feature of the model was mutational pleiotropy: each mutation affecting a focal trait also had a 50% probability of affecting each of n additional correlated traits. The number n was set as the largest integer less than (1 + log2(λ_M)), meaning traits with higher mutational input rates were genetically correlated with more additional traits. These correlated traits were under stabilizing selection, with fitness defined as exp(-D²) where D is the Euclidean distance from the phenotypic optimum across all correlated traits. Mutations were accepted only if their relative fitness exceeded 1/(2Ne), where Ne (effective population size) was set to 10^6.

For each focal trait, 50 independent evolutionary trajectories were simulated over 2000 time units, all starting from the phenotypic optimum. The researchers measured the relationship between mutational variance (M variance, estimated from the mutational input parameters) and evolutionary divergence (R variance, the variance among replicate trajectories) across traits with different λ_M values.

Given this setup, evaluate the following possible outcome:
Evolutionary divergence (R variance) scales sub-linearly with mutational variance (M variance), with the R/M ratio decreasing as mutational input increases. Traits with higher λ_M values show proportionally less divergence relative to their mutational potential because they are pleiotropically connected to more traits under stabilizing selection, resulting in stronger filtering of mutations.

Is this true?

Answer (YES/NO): YES